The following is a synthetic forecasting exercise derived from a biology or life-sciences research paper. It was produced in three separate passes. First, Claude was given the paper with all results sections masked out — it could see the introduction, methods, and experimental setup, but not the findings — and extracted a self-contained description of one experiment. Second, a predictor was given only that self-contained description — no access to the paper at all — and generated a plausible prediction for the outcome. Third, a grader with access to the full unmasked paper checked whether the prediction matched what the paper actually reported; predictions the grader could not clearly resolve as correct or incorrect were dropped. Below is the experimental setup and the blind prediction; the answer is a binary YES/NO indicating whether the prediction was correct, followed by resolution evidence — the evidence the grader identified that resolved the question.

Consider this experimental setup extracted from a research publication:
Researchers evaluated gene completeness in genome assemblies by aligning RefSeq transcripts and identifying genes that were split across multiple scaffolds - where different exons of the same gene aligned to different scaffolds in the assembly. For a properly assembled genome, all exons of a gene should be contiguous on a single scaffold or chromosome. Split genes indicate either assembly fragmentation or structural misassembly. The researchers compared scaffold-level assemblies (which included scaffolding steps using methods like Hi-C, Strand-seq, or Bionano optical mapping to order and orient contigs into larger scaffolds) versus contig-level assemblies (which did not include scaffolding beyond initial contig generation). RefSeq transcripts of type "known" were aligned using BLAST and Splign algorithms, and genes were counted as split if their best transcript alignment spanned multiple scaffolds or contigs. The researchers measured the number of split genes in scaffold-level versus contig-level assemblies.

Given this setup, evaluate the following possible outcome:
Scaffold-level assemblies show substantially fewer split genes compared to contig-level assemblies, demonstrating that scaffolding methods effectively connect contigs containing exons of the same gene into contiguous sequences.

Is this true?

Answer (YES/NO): YES